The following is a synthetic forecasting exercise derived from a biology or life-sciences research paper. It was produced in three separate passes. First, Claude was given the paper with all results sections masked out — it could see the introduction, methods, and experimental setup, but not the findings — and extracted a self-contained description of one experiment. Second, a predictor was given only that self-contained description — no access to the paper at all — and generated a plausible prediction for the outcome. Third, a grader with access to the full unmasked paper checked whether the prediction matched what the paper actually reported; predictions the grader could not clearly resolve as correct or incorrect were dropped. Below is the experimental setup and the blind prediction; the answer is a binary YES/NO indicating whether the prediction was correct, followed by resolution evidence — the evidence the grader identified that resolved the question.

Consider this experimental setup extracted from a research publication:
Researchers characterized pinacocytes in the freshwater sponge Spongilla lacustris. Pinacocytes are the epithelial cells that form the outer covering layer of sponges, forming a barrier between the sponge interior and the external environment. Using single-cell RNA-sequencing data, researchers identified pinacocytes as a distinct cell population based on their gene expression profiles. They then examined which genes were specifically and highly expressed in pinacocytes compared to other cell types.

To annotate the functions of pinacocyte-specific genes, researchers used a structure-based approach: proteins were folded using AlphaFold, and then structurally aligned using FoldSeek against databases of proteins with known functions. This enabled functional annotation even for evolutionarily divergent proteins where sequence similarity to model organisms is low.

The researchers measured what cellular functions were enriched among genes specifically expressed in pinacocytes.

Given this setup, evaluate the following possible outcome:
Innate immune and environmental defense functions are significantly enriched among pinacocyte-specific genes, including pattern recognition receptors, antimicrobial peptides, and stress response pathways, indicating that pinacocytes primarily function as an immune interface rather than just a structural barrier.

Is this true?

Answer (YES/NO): NO